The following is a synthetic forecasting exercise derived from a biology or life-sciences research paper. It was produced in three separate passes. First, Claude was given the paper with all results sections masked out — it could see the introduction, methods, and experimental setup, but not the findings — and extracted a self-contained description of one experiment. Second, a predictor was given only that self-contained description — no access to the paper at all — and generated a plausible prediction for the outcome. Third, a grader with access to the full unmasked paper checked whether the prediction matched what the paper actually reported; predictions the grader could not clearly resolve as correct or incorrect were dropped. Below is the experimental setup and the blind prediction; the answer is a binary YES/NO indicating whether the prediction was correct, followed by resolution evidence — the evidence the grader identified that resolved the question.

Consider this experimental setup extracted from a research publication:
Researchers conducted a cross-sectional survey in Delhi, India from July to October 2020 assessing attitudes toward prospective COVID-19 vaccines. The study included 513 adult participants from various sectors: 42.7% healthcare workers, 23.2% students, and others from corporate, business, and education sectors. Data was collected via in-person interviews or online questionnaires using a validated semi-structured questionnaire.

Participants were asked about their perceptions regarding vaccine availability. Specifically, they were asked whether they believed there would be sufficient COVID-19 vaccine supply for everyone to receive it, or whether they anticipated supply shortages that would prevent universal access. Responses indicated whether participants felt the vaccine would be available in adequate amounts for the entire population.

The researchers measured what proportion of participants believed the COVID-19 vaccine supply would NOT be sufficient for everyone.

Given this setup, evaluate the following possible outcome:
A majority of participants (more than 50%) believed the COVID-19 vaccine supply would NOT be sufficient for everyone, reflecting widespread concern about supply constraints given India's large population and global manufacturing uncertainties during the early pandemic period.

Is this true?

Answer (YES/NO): YES